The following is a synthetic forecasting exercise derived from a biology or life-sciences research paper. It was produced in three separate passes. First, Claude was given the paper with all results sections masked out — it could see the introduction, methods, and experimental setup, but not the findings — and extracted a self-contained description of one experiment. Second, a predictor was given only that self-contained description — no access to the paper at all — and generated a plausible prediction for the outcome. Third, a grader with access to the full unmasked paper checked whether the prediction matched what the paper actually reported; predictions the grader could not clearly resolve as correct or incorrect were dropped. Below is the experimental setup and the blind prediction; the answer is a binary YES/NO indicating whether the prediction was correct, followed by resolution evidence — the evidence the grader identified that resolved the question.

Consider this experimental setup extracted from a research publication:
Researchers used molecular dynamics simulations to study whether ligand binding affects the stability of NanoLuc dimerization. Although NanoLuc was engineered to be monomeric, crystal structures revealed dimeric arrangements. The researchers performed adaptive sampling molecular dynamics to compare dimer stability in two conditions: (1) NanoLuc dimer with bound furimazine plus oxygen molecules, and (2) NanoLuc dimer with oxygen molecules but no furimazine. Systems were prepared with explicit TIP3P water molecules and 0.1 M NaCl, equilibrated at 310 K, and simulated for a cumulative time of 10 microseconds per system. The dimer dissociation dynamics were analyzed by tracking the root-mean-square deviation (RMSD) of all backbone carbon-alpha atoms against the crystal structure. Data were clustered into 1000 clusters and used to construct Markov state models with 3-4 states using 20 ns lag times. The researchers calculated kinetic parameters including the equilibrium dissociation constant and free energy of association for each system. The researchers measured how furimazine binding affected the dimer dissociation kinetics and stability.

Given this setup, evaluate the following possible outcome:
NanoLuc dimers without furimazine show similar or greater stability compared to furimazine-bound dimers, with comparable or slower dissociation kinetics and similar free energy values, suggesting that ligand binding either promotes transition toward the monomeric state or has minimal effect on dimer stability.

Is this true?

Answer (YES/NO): NO